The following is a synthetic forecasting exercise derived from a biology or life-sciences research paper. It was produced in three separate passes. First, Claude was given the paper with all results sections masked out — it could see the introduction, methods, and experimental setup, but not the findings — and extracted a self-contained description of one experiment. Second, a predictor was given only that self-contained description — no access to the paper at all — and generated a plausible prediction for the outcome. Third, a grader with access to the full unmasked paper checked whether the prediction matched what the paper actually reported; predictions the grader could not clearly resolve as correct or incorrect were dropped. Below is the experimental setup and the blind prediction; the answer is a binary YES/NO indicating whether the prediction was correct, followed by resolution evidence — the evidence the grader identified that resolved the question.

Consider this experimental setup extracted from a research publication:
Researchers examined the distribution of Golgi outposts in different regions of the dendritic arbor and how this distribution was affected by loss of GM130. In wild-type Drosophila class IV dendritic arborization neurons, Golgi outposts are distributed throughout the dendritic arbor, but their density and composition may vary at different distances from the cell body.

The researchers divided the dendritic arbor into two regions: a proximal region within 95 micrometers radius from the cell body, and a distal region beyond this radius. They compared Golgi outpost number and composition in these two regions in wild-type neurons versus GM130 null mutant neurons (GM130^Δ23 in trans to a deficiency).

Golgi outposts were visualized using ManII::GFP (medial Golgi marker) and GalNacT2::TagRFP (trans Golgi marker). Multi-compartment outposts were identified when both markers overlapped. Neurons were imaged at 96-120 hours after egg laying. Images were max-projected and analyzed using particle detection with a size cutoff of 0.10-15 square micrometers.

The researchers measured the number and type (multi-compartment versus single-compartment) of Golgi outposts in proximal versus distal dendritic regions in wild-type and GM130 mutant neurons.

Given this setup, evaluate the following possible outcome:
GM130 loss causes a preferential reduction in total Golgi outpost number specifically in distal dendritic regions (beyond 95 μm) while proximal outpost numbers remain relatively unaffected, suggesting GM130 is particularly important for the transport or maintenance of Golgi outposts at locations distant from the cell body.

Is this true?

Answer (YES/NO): NO